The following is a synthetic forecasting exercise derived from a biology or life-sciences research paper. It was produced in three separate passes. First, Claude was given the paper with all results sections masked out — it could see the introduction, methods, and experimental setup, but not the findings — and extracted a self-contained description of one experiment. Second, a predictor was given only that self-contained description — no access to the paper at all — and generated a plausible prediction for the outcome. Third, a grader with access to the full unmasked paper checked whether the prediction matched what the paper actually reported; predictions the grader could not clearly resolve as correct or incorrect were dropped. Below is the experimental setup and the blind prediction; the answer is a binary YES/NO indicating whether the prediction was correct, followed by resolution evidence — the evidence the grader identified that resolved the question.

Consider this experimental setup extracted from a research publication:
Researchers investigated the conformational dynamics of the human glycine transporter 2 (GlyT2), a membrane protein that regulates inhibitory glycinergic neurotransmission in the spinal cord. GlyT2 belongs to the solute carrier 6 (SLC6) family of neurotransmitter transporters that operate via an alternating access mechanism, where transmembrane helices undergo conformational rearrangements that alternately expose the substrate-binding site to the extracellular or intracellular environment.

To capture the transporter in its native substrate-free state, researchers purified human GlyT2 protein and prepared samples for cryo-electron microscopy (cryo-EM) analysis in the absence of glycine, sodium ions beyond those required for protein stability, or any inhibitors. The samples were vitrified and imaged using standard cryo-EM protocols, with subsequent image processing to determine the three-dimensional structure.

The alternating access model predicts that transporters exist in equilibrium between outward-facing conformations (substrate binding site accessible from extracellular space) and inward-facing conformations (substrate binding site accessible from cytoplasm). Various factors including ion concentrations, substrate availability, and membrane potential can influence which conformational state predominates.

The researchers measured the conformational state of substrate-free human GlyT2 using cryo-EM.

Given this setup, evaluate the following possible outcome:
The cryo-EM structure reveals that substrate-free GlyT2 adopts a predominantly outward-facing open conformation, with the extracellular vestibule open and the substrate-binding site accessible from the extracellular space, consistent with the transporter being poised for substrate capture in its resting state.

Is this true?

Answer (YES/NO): NO